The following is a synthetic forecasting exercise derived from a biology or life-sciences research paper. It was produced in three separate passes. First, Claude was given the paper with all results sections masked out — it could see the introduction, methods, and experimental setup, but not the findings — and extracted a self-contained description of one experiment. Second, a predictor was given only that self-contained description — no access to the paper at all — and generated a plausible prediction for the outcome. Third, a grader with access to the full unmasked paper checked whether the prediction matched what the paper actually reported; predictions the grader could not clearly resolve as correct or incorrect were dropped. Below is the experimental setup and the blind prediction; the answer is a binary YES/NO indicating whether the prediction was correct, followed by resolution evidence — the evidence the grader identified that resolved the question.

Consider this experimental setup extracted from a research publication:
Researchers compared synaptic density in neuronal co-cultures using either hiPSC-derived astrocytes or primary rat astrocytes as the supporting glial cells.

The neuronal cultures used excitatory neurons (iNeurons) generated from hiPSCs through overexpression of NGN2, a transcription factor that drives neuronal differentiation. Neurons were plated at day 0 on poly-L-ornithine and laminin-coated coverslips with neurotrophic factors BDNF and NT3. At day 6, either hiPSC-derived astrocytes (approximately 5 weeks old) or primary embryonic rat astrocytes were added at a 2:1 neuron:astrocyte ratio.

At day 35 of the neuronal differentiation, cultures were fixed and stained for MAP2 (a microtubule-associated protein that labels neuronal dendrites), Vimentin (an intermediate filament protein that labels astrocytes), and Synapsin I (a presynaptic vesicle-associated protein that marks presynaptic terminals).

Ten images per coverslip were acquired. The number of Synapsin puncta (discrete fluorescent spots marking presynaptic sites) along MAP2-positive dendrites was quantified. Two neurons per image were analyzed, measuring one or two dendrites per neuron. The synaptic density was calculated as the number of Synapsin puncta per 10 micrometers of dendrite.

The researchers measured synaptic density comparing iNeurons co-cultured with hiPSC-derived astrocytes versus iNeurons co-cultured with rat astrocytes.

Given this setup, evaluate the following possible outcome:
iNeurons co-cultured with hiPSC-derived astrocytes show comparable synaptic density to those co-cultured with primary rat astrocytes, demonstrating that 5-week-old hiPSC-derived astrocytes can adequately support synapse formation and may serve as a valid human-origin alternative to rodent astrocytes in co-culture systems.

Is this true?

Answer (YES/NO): YES